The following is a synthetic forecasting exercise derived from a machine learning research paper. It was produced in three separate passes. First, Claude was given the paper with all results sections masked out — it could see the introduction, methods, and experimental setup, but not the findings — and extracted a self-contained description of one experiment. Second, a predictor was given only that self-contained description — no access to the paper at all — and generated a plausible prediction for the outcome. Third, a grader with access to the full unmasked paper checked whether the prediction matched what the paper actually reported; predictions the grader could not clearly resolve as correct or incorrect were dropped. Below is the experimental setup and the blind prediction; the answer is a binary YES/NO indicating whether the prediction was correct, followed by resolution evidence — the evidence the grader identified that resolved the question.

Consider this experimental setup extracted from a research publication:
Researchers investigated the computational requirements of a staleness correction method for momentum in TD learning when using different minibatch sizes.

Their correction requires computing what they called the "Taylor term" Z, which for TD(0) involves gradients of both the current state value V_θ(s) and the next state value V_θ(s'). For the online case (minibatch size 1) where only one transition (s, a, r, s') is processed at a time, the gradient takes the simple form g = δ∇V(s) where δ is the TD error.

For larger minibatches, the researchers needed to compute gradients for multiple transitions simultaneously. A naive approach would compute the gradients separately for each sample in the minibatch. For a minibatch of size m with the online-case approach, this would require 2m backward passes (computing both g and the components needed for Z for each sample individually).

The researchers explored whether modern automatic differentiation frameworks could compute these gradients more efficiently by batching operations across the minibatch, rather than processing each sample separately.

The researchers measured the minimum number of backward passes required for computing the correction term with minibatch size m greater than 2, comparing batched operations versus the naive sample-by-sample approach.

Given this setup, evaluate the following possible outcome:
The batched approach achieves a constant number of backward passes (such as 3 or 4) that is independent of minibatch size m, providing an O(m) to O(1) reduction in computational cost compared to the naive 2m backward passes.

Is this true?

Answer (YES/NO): YES